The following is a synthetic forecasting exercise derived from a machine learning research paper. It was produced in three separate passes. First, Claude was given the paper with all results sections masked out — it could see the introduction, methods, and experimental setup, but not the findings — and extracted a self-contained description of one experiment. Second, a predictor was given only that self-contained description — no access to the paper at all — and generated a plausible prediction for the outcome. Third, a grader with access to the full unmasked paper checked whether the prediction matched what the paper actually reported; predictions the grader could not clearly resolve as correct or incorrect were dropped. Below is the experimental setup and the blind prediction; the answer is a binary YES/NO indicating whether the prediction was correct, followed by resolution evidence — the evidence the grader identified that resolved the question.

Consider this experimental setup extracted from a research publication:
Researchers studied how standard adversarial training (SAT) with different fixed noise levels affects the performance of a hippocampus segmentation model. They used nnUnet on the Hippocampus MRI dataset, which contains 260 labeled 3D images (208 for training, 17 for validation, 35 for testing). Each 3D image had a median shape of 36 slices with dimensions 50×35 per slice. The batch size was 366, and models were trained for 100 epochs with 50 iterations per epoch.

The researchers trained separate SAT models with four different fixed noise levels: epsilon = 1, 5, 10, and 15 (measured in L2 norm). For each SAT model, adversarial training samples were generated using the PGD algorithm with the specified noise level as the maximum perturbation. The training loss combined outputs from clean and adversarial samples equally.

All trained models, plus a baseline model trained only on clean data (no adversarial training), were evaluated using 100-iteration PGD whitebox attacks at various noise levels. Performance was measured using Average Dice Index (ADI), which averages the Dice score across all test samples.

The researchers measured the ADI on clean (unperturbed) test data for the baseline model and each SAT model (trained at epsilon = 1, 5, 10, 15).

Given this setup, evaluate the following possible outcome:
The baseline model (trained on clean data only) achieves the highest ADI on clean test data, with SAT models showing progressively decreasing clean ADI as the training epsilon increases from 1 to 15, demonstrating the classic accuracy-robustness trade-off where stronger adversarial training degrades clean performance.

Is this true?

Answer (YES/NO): YES